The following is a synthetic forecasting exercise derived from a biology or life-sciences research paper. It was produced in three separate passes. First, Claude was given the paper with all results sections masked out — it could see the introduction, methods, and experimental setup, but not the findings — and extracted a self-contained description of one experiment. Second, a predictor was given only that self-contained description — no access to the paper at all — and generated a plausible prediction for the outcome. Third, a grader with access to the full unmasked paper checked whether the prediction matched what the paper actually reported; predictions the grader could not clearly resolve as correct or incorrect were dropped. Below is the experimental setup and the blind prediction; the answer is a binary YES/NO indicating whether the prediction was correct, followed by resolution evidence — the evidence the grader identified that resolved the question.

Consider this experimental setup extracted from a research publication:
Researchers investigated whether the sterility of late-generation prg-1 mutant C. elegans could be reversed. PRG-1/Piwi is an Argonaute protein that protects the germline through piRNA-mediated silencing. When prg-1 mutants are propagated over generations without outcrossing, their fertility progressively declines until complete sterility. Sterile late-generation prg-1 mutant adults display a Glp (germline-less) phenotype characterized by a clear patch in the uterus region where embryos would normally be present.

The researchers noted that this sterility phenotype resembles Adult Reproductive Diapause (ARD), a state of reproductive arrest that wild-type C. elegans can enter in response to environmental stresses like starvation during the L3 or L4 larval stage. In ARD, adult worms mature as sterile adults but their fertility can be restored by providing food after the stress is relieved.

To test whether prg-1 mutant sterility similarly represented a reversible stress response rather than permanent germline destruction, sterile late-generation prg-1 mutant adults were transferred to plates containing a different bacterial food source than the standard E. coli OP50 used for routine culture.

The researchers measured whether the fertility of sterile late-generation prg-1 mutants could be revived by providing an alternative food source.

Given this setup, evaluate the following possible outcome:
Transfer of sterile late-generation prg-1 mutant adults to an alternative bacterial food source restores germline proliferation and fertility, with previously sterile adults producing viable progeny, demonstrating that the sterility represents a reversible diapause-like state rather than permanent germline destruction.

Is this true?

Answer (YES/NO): NO